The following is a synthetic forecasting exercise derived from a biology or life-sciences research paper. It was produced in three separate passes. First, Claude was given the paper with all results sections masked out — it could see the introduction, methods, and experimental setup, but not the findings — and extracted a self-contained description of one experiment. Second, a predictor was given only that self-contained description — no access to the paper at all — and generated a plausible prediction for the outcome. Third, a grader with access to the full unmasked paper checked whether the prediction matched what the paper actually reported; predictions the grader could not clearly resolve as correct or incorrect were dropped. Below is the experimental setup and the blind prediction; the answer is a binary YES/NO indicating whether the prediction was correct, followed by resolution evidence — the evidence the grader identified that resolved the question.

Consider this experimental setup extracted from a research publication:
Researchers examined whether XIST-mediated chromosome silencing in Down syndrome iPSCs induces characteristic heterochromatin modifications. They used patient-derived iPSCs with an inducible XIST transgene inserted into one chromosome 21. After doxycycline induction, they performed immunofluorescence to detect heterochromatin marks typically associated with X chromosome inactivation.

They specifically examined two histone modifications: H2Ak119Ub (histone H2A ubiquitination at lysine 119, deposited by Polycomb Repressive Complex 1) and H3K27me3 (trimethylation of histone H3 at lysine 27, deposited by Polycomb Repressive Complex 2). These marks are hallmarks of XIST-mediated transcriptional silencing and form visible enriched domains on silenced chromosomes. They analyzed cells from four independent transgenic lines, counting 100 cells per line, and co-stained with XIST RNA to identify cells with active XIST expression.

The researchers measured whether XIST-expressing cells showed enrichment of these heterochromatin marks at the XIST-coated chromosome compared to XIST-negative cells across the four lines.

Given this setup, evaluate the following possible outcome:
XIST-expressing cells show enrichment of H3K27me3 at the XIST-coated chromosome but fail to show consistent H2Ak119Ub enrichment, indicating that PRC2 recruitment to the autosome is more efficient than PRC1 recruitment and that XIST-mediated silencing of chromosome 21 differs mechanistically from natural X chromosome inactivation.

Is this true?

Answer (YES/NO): NO